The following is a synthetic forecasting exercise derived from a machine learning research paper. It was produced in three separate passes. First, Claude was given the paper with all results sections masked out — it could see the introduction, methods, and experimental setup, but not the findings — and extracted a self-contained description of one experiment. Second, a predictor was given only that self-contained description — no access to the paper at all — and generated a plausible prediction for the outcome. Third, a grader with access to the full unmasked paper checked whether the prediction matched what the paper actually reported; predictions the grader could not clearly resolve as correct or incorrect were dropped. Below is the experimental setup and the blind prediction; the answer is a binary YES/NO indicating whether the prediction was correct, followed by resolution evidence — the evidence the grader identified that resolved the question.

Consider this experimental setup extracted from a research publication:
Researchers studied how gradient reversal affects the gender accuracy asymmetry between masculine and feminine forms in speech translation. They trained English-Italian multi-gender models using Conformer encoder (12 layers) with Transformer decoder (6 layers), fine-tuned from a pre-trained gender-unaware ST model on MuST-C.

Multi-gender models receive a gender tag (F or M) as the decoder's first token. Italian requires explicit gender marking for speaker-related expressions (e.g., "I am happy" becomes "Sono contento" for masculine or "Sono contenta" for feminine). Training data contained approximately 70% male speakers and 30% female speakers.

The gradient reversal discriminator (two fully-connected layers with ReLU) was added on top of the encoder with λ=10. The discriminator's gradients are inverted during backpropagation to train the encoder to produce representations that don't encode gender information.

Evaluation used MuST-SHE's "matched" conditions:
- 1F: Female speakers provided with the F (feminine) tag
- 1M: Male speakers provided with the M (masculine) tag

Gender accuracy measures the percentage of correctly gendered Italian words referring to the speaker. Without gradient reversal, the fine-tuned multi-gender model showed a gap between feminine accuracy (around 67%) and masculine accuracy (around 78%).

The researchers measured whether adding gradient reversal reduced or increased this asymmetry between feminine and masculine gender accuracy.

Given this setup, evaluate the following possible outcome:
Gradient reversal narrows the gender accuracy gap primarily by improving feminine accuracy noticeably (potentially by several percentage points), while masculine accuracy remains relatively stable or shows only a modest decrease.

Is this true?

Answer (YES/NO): NO